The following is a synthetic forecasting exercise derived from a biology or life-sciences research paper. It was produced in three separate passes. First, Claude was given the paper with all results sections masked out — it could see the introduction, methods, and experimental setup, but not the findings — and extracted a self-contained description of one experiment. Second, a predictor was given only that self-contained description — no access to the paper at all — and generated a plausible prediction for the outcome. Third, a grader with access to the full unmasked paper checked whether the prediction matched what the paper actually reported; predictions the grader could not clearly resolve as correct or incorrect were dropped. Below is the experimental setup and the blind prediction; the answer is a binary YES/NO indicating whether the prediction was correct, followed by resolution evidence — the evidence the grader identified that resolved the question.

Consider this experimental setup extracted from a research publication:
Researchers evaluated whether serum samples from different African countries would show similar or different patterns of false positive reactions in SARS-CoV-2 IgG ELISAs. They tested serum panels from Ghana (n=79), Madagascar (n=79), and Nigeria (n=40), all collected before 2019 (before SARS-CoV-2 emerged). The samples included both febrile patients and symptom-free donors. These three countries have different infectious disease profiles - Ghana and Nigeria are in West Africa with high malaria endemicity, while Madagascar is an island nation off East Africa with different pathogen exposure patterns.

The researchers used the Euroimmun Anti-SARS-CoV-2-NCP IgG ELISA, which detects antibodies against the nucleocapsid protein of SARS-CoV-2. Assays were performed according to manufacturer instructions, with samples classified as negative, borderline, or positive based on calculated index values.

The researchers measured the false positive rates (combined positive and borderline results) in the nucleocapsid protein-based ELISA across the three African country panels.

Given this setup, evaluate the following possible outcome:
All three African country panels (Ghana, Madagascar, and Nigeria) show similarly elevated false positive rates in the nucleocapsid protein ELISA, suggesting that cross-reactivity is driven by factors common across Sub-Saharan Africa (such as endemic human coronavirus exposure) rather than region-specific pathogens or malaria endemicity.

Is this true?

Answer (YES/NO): NO